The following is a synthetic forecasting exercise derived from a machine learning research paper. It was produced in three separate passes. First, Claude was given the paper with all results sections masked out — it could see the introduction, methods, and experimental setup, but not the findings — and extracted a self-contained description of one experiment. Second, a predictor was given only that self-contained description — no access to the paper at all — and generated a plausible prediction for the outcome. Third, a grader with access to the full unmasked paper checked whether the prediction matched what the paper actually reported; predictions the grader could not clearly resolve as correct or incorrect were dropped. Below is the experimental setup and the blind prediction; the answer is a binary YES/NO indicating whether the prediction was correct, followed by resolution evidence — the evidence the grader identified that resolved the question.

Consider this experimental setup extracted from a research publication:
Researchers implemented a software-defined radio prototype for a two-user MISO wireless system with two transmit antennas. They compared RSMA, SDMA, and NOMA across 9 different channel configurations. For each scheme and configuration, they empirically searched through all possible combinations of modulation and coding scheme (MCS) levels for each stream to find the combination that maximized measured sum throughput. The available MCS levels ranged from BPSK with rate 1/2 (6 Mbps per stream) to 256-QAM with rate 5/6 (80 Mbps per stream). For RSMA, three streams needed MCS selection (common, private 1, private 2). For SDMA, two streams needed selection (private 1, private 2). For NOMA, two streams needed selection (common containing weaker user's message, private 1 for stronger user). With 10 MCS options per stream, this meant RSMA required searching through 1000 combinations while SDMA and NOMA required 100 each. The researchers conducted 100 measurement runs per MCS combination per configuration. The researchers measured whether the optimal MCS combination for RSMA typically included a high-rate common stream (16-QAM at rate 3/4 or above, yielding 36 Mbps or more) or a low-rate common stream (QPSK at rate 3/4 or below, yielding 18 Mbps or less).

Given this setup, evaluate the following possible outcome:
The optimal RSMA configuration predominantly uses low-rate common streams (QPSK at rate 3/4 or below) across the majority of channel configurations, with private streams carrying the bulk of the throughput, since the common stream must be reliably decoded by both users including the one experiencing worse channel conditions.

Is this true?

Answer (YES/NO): YES